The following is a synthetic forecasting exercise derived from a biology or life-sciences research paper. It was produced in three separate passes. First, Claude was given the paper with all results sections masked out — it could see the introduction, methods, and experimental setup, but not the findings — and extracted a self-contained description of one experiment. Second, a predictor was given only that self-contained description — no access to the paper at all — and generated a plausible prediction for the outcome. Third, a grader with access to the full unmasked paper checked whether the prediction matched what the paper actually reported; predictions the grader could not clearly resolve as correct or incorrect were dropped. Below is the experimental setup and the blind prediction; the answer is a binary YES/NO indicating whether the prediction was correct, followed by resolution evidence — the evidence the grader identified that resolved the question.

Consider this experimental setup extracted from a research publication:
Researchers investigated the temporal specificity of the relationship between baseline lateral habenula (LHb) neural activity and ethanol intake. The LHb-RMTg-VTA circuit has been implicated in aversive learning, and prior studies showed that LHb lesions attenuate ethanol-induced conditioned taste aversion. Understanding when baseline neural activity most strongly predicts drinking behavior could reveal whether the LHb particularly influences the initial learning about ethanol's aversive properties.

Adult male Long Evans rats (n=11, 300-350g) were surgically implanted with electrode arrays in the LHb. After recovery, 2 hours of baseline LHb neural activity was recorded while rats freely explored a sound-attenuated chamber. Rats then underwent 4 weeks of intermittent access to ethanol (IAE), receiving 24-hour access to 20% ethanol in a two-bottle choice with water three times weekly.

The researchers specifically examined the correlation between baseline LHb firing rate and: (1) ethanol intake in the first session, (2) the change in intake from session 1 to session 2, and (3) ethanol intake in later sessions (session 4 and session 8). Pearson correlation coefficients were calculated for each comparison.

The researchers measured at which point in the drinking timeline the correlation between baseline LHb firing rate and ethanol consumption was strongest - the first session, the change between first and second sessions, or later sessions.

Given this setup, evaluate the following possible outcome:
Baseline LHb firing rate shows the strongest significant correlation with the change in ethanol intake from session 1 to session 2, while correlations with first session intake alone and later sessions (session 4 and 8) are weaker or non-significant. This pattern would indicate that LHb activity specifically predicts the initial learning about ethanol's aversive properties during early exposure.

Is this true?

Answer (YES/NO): YES